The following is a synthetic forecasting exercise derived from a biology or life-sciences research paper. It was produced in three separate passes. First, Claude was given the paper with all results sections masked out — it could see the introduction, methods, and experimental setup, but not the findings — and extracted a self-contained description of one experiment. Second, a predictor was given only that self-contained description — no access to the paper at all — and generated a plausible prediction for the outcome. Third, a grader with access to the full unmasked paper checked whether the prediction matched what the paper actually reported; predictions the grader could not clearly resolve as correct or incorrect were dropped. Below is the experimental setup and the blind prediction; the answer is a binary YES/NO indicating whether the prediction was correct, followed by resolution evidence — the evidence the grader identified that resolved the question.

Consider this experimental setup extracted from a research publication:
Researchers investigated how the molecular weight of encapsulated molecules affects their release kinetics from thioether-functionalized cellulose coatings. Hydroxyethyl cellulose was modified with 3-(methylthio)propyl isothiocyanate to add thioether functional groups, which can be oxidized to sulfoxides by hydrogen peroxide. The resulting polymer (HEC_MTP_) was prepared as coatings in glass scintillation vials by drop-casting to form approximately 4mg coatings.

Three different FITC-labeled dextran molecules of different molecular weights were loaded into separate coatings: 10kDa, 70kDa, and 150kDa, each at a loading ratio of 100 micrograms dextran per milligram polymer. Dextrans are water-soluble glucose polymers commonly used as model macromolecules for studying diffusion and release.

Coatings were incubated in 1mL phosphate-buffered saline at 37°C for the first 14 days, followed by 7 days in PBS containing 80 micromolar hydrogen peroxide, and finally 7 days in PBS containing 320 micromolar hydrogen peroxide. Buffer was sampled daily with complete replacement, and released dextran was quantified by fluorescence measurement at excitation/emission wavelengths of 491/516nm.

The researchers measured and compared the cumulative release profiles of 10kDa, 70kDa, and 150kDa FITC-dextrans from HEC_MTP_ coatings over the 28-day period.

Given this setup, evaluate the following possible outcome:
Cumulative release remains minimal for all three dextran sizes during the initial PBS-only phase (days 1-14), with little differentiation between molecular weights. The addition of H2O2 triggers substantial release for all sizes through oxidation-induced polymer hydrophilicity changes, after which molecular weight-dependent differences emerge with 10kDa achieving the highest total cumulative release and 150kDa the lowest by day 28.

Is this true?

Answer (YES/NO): NO